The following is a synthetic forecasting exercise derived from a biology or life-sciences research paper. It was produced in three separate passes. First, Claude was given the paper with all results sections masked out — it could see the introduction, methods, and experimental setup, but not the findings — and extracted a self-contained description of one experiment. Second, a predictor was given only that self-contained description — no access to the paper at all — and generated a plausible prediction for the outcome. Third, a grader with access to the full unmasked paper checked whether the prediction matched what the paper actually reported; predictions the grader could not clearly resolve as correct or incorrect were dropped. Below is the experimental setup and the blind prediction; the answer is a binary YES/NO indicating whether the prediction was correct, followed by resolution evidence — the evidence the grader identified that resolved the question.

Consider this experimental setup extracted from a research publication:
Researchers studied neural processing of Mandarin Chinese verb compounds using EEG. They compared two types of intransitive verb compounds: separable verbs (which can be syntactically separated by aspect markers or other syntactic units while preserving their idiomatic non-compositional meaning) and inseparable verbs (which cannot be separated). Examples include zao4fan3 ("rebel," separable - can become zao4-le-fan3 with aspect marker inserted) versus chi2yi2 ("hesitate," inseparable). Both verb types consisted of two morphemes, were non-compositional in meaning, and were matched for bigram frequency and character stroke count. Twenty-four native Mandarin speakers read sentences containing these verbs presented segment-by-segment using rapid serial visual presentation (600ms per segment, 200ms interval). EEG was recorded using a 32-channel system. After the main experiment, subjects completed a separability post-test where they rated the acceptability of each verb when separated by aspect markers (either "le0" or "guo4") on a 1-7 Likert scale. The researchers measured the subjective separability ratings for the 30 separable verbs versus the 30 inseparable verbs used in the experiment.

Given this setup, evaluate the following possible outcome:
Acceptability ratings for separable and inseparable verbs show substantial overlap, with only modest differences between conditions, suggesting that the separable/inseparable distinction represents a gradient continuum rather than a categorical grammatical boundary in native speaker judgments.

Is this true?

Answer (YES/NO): NO